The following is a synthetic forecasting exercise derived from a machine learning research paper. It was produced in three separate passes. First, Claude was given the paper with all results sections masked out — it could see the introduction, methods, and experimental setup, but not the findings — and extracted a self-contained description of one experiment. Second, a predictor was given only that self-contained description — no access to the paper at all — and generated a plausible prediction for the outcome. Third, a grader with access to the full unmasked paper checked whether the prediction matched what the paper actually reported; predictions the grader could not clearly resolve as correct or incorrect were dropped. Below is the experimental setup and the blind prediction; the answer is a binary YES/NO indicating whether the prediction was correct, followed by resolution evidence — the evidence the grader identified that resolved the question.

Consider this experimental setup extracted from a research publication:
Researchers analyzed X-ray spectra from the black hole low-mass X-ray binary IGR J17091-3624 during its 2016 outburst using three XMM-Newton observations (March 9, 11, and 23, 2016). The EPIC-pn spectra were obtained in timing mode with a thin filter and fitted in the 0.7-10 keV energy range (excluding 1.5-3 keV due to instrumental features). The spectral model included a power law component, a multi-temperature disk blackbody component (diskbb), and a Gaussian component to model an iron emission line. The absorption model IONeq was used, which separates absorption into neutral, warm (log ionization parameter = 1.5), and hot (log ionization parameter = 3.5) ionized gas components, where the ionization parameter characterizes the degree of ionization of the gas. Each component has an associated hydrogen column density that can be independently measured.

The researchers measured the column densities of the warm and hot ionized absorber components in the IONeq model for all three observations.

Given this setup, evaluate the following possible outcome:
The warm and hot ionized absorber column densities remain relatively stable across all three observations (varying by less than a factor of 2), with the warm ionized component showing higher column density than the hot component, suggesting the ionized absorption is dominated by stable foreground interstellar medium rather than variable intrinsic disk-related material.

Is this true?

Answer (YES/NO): NO